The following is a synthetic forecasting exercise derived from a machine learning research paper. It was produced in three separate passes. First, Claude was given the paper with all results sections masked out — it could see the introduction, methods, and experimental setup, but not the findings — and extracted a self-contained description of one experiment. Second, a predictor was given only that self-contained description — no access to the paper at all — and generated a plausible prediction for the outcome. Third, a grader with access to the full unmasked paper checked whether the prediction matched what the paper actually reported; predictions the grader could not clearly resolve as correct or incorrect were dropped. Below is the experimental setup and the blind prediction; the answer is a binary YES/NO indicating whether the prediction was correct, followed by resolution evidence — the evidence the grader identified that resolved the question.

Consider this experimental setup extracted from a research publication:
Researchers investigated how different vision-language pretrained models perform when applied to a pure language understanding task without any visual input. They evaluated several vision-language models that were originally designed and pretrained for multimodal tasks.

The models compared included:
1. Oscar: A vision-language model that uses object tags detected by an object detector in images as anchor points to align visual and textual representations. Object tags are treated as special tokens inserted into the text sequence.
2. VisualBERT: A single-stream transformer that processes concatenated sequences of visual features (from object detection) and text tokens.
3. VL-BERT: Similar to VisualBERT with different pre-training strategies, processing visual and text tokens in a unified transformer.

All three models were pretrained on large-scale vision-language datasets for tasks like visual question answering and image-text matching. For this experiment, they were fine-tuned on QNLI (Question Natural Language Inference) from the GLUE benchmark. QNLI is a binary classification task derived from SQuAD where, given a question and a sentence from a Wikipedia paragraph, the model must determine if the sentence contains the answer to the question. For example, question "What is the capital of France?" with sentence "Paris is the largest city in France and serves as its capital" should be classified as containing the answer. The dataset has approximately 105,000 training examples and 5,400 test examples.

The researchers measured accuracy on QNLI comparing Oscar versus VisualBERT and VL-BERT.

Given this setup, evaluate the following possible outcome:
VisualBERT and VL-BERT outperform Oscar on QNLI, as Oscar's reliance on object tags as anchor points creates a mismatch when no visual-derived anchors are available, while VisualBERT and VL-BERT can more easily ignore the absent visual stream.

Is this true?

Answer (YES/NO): YES